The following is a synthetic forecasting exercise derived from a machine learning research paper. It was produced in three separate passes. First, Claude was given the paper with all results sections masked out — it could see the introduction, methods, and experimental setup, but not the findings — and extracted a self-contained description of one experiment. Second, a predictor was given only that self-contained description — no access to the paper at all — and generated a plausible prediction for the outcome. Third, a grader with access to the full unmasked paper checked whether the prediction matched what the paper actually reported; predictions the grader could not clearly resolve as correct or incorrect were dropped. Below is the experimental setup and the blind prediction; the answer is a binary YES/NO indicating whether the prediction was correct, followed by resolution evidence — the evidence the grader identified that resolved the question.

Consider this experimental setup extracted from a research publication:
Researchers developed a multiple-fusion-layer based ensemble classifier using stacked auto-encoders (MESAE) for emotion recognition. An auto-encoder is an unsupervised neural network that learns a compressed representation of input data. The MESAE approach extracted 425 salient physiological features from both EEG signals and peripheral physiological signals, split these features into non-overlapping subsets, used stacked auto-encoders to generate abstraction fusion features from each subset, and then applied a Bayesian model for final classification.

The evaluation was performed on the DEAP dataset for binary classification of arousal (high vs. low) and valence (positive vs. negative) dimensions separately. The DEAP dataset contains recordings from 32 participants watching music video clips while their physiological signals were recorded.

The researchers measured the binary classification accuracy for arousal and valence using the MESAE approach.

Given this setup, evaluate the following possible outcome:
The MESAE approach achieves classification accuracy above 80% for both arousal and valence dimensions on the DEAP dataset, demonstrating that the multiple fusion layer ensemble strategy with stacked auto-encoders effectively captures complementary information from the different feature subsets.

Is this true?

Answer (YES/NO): YES